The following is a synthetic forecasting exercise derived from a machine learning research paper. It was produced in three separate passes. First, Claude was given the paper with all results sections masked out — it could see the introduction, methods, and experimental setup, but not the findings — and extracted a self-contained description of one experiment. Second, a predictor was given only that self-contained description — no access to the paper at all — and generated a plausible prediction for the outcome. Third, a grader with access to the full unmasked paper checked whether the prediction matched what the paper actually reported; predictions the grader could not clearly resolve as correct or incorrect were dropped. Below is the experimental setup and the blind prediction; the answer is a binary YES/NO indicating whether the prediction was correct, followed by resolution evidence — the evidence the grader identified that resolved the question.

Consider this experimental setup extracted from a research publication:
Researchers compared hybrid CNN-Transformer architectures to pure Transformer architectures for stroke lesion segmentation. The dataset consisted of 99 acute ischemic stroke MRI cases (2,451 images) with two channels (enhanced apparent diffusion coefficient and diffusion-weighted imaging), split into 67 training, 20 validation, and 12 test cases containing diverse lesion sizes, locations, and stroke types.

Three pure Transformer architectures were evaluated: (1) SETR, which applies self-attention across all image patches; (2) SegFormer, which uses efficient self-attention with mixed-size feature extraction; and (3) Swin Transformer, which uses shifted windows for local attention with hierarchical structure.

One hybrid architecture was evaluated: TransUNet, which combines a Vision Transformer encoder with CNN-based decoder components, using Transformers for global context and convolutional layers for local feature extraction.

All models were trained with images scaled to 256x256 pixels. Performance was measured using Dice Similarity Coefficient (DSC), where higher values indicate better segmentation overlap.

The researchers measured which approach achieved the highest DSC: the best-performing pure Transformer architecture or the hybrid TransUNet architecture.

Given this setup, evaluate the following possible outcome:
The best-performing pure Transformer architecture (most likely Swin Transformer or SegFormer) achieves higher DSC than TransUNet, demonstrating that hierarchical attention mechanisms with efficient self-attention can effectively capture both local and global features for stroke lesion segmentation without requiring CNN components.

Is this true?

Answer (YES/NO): NO